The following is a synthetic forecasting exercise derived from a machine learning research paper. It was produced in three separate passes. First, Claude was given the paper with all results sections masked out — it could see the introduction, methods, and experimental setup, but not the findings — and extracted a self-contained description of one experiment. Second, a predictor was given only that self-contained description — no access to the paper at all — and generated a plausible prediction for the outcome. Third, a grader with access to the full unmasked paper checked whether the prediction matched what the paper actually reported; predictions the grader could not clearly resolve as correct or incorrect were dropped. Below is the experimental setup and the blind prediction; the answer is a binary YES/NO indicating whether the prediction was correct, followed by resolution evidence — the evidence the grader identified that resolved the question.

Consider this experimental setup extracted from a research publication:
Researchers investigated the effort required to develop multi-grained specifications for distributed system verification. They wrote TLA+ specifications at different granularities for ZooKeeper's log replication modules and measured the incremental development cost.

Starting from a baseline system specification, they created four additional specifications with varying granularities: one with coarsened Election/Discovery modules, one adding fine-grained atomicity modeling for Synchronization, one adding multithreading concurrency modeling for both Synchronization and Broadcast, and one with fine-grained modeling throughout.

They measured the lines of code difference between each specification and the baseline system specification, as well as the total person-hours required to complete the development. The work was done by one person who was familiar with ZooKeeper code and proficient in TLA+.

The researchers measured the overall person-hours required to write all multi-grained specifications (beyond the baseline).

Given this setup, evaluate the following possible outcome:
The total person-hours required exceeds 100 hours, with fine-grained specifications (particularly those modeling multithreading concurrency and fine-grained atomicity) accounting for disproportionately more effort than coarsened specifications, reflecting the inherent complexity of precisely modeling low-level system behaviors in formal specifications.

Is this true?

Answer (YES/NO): NO